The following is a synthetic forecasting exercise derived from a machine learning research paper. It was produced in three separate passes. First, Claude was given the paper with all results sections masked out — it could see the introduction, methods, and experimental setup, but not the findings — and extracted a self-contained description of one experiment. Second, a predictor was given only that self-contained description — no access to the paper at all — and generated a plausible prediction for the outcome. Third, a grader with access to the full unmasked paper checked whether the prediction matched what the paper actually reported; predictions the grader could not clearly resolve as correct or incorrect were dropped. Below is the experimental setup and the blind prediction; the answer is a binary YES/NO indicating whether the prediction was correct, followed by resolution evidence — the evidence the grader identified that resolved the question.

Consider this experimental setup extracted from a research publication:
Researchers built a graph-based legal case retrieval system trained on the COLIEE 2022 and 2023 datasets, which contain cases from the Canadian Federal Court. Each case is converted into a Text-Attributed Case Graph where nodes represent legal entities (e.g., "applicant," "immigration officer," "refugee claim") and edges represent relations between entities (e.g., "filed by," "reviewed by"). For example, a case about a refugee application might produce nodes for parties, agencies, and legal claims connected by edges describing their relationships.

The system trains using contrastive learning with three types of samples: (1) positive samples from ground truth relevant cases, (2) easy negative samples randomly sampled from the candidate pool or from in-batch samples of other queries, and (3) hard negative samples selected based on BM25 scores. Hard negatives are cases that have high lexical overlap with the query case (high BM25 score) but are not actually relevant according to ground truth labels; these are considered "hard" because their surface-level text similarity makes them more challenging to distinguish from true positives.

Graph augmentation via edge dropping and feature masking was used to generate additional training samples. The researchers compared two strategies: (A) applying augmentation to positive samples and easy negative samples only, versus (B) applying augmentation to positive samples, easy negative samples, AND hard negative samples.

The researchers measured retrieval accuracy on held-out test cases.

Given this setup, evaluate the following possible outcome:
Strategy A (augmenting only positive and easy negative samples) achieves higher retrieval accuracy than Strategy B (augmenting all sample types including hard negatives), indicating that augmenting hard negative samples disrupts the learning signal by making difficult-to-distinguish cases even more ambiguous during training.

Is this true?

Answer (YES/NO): YES